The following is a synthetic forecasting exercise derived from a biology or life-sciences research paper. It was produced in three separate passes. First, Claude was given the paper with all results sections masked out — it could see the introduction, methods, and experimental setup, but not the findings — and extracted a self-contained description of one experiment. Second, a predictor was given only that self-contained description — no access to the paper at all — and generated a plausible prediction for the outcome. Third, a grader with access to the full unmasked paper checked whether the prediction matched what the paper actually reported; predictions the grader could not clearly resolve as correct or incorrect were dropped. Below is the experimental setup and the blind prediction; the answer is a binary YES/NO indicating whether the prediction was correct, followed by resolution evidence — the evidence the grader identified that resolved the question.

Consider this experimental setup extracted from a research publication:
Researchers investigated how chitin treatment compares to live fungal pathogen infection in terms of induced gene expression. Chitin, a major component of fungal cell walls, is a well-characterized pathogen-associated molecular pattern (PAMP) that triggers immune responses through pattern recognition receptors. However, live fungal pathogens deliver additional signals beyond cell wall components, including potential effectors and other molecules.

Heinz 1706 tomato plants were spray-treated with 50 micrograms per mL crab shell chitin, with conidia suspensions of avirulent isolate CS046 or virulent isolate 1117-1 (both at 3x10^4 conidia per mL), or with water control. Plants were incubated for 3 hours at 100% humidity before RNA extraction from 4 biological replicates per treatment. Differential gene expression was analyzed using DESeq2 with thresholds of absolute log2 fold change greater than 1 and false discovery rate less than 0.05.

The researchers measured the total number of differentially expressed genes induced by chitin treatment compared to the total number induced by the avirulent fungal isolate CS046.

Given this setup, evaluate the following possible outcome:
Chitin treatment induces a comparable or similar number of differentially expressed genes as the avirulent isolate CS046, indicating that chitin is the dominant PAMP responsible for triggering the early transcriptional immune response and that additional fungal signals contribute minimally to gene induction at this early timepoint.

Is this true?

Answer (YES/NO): NO